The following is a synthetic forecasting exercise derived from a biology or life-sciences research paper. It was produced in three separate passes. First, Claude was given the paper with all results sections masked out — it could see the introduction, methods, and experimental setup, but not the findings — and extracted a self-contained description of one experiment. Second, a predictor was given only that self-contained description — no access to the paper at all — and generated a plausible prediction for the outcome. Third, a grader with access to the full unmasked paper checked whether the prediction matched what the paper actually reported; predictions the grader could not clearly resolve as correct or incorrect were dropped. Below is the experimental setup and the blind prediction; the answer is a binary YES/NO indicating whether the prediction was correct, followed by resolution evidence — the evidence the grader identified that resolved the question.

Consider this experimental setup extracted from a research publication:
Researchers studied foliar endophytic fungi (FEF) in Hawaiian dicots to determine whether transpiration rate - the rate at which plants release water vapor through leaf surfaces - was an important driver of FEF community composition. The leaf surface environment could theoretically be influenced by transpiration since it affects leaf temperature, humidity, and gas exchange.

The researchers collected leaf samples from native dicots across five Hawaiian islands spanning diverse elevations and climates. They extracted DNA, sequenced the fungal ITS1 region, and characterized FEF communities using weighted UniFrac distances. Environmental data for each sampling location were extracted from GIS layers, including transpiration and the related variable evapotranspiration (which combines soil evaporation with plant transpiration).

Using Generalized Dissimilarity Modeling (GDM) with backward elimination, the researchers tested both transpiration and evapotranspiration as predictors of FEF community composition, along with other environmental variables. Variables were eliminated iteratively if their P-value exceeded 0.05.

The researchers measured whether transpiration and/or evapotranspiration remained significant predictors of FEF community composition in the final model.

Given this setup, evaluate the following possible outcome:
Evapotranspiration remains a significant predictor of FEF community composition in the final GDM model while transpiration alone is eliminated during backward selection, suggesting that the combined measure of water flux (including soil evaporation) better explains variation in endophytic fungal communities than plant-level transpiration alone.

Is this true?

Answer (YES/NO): YES